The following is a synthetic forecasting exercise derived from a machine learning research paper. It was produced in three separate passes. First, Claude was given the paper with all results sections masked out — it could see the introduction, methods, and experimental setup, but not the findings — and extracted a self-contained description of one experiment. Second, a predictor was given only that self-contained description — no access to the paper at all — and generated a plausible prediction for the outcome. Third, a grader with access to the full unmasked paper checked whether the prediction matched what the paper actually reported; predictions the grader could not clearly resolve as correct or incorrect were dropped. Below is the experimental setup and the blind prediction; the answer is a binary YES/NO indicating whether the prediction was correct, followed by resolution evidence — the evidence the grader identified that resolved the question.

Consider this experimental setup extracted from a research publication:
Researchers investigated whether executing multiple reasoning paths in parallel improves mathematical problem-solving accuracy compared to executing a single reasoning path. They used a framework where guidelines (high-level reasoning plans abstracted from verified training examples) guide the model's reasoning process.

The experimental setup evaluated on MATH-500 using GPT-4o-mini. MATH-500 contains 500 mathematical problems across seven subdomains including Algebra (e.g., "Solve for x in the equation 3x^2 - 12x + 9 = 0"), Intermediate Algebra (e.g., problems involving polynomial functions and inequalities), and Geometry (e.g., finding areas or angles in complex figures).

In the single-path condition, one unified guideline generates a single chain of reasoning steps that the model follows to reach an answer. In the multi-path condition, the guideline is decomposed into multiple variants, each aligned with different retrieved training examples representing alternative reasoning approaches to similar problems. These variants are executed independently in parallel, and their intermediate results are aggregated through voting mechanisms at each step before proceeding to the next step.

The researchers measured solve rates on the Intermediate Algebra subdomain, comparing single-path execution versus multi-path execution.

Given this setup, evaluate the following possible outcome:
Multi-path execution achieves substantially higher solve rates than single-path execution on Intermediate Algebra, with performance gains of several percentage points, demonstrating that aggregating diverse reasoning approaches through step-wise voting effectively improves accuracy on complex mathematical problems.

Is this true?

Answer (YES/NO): YES